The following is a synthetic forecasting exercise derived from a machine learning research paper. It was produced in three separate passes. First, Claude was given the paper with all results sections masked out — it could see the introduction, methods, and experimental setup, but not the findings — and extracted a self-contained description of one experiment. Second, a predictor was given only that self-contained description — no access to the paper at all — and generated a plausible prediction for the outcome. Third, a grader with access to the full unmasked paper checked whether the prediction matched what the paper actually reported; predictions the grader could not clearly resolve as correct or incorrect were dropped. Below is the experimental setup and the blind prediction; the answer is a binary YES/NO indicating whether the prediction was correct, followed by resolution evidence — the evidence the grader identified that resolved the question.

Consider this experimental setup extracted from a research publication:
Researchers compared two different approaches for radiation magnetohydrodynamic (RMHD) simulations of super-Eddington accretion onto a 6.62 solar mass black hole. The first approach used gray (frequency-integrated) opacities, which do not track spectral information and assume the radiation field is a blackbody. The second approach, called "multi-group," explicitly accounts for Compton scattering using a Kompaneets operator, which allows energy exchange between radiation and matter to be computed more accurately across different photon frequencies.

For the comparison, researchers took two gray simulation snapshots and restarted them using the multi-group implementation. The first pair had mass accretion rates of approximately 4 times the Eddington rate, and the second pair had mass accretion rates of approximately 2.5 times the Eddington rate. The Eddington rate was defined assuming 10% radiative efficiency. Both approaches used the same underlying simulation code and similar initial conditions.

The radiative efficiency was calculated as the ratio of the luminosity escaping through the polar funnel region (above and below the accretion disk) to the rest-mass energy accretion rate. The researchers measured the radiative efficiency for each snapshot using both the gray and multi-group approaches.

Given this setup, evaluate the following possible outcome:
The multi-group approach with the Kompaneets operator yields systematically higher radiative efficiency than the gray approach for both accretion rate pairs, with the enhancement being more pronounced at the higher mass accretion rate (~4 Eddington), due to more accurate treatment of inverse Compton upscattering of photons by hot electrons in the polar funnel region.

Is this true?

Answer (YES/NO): NO